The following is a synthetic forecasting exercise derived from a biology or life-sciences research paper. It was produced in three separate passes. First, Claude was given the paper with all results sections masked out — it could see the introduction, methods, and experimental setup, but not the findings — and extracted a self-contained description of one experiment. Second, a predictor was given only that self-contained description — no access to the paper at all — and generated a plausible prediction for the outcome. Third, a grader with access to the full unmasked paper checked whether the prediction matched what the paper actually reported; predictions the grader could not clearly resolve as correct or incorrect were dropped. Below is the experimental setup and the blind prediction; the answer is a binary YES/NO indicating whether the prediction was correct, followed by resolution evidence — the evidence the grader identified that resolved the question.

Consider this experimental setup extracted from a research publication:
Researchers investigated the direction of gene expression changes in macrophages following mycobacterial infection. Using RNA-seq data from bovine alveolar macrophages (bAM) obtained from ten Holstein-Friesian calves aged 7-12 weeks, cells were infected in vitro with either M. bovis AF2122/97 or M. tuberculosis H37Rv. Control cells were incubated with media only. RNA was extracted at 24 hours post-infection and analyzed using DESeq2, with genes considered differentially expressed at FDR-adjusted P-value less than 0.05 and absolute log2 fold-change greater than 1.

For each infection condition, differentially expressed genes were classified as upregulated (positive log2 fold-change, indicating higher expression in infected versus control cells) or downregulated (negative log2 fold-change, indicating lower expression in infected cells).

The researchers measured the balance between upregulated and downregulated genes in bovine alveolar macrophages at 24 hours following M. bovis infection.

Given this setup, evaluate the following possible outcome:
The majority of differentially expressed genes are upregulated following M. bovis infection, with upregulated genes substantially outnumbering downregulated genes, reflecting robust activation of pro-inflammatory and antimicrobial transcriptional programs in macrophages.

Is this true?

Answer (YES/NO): NO